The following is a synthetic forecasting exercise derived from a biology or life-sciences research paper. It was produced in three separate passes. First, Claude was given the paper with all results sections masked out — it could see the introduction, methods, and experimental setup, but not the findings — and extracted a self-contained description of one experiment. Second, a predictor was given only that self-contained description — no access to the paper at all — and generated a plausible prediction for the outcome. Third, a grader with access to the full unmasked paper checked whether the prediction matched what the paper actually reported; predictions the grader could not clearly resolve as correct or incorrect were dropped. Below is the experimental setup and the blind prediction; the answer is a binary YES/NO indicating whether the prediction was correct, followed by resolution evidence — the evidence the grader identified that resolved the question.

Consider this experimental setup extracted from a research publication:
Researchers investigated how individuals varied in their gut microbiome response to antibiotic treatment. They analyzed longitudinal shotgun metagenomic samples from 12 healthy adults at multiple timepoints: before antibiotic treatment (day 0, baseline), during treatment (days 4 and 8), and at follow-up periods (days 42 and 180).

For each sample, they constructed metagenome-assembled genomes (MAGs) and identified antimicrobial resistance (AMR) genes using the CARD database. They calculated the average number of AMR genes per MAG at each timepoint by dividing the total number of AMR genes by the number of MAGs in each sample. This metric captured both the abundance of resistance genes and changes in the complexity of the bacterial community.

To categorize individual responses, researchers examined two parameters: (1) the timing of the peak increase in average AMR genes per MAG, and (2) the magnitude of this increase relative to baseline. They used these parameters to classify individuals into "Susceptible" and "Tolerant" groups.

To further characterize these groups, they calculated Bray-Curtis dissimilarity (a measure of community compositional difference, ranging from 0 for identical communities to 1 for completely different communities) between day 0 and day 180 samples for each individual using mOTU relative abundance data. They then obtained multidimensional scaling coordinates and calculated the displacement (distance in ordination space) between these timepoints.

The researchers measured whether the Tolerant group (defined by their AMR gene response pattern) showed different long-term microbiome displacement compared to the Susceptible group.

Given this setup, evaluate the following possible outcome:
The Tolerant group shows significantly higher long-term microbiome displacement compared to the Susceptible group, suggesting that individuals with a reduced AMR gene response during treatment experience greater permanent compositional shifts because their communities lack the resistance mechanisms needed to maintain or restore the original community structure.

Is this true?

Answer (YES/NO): NO